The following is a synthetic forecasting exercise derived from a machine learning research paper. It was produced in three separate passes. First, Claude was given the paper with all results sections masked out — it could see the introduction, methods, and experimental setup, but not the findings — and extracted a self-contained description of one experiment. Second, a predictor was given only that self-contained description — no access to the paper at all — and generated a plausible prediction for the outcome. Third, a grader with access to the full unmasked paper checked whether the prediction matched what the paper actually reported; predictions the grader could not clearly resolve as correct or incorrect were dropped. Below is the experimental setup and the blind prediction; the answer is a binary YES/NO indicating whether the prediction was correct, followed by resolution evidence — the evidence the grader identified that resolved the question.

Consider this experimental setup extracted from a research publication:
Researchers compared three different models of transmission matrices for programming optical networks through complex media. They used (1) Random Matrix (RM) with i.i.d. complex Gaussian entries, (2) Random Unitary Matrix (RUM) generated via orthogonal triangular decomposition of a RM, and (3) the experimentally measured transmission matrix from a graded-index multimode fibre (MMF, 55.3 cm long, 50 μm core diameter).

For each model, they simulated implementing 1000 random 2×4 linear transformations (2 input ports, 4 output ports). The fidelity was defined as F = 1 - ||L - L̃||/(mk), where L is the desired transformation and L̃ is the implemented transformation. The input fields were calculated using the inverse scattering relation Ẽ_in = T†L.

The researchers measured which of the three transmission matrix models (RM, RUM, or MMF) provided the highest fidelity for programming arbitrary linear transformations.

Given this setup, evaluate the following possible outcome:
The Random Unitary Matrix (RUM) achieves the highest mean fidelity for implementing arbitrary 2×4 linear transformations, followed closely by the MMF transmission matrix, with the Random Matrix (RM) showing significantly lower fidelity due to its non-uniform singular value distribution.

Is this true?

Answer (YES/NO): NO